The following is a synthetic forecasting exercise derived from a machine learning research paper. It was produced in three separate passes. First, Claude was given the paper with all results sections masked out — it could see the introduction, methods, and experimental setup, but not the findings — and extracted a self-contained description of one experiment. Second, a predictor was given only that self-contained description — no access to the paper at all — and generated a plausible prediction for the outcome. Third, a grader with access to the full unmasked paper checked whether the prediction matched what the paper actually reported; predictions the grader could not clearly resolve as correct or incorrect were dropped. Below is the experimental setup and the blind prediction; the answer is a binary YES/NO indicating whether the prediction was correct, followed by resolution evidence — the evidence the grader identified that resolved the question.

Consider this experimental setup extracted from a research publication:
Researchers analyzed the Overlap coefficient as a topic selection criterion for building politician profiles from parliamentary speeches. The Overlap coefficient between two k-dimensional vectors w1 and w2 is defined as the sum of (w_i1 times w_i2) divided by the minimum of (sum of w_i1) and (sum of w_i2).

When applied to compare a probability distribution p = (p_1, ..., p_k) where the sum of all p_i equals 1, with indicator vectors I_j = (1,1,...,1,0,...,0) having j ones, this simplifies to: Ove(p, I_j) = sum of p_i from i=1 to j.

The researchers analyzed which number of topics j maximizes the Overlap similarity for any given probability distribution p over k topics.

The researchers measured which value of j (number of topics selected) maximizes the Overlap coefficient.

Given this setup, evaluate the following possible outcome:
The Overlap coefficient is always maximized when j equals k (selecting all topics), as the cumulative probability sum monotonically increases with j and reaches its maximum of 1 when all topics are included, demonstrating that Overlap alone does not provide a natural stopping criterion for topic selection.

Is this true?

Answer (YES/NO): YES